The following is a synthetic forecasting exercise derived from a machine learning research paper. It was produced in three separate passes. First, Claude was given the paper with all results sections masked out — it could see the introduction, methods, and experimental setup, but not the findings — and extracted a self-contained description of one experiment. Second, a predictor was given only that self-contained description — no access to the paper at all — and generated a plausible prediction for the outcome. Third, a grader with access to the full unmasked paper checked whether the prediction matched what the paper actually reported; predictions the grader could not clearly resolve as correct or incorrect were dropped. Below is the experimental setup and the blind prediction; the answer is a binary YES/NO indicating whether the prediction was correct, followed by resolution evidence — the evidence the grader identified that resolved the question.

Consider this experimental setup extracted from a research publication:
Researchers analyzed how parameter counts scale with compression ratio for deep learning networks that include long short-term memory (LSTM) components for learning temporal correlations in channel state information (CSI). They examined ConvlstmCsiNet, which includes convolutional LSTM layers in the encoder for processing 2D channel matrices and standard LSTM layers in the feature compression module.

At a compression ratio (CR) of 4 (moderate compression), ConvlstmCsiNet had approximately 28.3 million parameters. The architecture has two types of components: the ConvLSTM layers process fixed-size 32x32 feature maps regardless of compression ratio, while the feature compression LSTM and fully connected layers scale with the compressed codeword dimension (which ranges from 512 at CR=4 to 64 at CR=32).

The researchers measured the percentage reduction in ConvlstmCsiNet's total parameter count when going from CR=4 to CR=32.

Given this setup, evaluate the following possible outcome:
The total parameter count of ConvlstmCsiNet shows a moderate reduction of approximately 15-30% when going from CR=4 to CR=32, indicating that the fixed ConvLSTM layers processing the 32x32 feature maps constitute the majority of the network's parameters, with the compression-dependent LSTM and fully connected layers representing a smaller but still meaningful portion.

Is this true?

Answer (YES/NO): NO